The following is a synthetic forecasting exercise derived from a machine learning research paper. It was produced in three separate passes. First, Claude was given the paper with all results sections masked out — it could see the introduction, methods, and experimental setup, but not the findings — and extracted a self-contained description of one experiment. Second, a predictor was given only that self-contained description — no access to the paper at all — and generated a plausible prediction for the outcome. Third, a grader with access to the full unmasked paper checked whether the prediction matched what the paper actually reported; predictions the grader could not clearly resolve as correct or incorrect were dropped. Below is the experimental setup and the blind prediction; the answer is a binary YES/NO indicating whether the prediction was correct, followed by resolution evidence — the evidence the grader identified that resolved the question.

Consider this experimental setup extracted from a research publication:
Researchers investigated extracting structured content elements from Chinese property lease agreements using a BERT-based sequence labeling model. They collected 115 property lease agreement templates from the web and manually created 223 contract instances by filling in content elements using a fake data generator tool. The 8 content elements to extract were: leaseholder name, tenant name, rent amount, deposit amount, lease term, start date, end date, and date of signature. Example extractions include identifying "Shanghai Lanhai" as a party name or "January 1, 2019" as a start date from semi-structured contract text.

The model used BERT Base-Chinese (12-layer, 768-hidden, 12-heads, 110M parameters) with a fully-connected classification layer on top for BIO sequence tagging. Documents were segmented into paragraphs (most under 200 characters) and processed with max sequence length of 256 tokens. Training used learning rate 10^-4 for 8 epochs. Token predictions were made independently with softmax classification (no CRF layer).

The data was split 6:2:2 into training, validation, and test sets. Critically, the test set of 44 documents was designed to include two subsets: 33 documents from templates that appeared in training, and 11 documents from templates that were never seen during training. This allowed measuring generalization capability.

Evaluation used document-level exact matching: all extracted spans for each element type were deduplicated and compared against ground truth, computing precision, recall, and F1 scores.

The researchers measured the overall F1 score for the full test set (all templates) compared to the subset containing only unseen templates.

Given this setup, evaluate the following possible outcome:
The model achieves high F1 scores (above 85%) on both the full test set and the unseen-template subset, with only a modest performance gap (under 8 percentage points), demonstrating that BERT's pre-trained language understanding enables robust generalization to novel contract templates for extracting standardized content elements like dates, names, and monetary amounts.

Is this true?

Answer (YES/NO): NO